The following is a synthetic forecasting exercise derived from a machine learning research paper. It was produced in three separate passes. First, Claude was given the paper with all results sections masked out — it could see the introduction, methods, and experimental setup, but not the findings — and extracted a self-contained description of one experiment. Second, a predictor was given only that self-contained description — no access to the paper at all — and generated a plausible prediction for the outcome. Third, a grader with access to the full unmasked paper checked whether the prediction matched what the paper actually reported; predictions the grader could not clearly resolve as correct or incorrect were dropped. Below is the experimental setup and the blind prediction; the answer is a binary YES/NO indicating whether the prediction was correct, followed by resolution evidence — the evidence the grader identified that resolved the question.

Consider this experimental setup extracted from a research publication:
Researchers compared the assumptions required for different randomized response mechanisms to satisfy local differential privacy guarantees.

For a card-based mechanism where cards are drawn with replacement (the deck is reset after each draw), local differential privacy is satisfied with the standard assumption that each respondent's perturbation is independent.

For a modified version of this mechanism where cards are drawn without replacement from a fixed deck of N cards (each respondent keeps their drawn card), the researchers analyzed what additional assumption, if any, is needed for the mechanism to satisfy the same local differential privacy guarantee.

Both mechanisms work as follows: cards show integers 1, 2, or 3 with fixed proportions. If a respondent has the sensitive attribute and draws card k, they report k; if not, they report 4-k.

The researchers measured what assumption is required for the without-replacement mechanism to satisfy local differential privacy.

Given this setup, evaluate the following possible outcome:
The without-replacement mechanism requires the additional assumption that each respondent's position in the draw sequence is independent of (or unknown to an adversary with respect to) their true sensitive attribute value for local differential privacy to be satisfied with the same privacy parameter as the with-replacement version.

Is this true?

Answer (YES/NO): NO